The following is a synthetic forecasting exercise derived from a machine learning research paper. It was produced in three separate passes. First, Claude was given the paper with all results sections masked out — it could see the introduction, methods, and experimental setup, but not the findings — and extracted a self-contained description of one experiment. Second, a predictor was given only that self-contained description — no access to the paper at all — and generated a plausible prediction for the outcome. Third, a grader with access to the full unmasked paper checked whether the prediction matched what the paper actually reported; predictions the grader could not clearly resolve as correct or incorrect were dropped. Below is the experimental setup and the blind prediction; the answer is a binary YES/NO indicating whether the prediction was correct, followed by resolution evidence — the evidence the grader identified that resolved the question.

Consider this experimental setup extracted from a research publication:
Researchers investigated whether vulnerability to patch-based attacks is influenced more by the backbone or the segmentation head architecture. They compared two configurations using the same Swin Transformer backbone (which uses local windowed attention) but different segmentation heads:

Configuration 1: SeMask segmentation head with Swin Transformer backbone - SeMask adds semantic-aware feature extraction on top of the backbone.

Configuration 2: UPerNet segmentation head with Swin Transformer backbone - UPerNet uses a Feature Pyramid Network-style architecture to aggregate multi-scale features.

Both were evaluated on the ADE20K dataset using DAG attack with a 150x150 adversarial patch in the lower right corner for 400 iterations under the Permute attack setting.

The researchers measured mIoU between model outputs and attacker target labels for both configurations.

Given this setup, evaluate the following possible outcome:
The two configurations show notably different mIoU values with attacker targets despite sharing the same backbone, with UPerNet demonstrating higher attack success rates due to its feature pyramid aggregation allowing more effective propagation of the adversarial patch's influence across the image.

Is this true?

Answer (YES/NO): NO